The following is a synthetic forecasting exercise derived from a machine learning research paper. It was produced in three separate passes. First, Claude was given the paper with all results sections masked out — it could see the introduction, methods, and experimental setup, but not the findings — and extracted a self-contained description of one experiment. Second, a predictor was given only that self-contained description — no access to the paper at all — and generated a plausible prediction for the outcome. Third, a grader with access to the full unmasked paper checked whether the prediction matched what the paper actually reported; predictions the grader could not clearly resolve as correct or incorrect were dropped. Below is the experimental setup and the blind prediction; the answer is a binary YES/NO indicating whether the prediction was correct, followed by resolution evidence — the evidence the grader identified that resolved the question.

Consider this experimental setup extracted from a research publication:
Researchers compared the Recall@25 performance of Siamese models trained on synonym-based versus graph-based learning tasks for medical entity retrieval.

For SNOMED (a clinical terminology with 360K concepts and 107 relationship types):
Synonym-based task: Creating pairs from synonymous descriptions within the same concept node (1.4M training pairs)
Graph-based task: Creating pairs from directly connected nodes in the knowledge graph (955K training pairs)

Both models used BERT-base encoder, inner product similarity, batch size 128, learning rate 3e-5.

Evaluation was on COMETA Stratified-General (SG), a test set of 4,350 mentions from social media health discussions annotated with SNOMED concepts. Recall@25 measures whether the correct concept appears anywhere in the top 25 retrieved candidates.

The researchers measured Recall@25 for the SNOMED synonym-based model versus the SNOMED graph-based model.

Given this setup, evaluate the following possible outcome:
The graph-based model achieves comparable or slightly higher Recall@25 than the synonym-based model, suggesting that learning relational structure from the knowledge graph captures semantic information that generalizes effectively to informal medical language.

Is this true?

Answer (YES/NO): NO